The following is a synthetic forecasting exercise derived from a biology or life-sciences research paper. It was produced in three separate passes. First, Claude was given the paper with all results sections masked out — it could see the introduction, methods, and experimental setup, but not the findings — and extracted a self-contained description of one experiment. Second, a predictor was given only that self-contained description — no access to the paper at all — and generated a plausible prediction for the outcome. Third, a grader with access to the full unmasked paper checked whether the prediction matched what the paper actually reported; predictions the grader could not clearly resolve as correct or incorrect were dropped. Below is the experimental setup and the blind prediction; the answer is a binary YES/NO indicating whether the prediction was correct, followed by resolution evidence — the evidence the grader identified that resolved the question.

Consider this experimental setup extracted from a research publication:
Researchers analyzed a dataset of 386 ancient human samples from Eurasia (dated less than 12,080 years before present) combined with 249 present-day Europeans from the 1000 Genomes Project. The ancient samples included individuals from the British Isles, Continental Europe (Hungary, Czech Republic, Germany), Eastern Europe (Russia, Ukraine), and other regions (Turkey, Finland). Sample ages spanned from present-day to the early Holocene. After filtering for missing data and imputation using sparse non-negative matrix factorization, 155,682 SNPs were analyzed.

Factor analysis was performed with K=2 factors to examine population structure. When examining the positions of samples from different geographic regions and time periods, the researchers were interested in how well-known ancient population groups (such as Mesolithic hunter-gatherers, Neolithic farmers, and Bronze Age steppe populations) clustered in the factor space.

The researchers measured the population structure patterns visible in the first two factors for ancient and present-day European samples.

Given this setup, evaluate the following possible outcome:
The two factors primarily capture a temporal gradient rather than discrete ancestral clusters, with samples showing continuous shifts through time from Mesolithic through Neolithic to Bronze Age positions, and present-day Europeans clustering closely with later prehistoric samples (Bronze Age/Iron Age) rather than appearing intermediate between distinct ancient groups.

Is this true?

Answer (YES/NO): NO